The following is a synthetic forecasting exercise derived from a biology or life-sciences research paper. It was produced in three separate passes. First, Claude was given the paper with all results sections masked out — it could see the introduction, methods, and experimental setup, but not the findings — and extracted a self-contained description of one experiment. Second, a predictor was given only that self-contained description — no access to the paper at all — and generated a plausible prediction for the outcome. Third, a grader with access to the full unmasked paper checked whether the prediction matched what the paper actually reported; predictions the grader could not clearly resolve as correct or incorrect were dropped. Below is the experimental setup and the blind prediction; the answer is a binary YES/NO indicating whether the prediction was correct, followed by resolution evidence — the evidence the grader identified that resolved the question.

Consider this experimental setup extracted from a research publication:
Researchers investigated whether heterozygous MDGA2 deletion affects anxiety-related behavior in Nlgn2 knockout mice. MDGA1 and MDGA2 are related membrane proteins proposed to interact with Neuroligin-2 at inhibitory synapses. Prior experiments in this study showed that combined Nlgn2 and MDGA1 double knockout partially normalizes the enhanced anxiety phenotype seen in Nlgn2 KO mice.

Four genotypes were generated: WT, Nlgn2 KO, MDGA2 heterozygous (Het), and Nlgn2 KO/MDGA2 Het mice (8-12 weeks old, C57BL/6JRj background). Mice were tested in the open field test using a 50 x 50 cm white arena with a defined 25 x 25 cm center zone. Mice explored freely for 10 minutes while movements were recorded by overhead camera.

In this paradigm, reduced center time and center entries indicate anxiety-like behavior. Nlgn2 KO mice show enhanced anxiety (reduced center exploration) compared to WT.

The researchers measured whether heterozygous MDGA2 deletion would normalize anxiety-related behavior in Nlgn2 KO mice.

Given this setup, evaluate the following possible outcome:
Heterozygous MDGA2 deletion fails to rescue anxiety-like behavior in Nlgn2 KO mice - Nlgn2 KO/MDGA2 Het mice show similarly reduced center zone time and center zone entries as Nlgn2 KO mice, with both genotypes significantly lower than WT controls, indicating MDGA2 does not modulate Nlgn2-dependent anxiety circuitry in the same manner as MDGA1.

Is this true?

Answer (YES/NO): YES